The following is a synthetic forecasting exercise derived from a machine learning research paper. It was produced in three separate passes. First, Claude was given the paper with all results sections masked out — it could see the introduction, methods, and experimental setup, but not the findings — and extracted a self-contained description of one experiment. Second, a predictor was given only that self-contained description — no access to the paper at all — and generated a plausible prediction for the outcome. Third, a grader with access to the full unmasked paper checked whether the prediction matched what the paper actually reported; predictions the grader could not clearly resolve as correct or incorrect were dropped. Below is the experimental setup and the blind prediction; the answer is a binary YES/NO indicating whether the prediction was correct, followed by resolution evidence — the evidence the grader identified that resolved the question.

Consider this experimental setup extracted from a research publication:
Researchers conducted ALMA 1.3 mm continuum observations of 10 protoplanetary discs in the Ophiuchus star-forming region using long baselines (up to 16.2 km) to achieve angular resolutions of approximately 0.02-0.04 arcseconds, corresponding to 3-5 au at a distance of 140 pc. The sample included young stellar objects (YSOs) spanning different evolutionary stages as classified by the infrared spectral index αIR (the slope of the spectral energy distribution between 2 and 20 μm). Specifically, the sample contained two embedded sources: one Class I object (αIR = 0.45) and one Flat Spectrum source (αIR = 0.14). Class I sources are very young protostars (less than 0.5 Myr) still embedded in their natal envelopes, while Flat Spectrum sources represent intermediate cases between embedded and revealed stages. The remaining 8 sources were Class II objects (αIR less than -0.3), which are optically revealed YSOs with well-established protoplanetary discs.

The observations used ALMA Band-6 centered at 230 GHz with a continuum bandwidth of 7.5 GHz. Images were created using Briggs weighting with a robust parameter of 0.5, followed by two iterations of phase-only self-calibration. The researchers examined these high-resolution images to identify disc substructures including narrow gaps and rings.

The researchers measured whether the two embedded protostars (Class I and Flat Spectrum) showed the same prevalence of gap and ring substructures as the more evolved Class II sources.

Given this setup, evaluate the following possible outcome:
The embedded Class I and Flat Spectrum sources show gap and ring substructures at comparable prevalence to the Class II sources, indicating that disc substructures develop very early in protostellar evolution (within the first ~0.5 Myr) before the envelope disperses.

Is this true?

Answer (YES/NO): NO